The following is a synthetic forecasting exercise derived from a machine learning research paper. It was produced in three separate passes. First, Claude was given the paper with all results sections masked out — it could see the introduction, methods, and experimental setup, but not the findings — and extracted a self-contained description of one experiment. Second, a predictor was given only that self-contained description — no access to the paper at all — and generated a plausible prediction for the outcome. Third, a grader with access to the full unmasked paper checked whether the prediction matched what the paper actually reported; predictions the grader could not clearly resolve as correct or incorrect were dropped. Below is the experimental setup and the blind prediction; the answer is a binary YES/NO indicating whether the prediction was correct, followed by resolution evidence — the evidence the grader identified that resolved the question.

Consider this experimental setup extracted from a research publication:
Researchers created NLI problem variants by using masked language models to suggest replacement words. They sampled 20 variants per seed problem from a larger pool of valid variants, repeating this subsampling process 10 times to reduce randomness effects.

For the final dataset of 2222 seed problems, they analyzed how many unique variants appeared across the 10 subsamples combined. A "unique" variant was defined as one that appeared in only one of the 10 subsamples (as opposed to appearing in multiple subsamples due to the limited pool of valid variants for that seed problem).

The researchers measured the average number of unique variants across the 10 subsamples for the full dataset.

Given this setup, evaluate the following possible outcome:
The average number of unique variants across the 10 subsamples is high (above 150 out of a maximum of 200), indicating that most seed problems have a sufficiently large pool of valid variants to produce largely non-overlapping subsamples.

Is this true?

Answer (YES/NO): NO